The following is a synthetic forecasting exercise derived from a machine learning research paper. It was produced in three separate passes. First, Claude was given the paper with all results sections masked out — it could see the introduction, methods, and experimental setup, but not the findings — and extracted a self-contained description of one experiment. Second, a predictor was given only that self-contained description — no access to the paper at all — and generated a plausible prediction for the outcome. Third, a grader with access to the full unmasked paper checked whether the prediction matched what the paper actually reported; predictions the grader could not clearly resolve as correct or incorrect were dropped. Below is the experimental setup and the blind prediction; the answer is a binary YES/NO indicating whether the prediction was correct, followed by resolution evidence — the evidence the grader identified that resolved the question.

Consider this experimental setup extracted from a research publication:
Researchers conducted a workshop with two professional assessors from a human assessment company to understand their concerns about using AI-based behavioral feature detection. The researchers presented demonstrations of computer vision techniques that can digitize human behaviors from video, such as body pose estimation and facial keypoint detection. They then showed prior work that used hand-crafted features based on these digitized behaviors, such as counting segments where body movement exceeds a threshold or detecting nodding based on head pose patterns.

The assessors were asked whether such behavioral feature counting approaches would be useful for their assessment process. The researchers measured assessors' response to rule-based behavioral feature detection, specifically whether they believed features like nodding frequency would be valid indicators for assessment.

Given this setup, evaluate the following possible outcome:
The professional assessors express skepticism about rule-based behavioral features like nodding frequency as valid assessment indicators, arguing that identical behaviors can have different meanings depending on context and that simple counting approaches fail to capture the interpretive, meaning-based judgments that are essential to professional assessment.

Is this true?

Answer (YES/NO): YES